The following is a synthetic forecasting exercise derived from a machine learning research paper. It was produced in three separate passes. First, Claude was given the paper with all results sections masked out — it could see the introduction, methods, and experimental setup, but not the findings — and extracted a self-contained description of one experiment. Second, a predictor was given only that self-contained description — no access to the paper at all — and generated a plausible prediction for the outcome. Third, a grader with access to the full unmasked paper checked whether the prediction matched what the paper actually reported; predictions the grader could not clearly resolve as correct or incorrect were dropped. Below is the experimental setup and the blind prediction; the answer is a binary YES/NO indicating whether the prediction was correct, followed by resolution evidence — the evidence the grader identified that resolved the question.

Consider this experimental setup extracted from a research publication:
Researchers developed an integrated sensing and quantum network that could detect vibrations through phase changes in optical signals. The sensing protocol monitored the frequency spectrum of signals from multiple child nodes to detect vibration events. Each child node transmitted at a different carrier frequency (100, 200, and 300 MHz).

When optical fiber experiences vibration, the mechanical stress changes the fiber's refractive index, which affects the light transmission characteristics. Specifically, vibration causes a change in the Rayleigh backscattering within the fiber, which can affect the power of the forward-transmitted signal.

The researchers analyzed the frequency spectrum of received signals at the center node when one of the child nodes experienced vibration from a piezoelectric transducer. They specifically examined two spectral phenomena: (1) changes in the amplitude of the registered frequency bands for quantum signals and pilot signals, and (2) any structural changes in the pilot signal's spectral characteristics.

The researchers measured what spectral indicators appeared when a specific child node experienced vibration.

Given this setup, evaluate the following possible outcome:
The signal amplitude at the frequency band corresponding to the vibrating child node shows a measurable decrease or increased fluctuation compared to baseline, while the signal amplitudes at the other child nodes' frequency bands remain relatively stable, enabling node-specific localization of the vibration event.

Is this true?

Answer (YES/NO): YES